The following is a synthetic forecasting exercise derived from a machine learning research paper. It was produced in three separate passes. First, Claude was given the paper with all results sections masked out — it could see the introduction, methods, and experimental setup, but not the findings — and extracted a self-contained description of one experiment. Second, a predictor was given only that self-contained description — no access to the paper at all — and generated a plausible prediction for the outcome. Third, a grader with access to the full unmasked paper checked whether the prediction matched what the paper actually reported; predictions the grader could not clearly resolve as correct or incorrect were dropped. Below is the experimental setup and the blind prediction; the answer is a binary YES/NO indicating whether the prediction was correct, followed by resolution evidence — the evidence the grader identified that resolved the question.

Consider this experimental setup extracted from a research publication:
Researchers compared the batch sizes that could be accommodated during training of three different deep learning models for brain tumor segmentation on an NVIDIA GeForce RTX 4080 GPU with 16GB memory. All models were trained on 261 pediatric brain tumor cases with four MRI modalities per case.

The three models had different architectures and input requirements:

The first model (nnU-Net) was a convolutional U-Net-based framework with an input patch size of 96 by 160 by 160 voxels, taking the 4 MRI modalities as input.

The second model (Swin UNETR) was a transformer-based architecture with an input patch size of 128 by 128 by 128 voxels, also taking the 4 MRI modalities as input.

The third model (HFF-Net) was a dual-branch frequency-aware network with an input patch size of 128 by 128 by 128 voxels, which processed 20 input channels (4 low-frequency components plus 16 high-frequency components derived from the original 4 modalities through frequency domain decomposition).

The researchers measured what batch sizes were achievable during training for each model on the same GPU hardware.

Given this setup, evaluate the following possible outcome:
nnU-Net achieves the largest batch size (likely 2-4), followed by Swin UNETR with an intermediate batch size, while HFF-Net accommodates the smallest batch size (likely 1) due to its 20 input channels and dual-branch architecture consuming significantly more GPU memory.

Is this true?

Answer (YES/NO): NO